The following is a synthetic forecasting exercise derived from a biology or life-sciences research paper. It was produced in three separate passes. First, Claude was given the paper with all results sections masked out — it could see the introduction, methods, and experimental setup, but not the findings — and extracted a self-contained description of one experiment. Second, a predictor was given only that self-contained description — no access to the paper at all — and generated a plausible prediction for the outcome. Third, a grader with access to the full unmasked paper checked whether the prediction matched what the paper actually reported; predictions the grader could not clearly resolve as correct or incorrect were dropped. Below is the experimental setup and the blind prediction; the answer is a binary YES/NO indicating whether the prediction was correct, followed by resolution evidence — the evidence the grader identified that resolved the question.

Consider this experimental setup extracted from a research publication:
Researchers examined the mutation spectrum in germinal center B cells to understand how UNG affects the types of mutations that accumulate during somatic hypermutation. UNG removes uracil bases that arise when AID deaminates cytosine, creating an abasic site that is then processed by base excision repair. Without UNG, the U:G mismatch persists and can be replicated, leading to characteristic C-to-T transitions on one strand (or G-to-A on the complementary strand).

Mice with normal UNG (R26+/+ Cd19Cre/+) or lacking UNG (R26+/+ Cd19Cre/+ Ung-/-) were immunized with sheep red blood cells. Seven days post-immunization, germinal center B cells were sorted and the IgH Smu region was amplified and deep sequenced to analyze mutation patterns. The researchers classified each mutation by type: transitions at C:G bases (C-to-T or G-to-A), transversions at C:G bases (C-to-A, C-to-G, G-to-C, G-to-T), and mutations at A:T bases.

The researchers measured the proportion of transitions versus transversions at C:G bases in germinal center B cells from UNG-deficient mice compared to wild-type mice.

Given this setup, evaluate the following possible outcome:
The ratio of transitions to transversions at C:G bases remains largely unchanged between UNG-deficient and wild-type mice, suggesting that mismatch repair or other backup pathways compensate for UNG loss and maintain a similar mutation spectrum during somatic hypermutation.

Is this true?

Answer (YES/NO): NO